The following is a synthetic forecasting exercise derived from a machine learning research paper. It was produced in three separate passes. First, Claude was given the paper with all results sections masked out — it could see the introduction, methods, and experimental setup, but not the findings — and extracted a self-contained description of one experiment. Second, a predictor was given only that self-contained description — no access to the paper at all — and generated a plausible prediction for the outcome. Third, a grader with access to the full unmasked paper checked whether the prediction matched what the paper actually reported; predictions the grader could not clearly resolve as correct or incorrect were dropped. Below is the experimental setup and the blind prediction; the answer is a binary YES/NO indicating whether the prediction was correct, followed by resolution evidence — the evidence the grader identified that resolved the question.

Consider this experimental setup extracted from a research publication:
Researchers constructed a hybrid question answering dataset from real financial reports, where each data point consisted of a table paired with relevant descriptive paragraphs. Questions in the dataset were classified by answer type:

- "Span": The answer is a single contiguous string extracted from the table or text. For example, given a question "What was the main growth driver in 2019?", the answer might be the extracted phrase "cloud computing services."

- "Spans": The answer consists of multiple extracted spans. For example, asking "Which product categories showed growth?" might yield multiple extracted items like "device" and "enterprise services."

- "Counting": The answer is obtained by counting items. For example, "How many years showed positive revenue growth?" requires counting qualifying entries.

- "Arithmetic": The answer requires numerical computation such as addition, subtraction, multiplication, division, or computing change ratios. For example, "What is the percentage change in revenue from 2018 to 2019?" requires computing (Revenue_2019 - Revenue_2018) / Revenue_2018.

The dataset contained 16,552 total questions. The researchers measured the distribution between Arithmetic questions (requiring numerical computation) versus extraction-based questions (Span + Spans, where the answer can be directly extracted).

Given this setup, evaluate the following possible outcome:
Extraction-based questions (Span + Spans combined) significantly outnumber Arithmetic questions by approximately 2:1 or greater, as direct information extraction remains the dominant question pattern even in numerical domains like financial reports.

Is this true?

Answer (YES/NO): NO